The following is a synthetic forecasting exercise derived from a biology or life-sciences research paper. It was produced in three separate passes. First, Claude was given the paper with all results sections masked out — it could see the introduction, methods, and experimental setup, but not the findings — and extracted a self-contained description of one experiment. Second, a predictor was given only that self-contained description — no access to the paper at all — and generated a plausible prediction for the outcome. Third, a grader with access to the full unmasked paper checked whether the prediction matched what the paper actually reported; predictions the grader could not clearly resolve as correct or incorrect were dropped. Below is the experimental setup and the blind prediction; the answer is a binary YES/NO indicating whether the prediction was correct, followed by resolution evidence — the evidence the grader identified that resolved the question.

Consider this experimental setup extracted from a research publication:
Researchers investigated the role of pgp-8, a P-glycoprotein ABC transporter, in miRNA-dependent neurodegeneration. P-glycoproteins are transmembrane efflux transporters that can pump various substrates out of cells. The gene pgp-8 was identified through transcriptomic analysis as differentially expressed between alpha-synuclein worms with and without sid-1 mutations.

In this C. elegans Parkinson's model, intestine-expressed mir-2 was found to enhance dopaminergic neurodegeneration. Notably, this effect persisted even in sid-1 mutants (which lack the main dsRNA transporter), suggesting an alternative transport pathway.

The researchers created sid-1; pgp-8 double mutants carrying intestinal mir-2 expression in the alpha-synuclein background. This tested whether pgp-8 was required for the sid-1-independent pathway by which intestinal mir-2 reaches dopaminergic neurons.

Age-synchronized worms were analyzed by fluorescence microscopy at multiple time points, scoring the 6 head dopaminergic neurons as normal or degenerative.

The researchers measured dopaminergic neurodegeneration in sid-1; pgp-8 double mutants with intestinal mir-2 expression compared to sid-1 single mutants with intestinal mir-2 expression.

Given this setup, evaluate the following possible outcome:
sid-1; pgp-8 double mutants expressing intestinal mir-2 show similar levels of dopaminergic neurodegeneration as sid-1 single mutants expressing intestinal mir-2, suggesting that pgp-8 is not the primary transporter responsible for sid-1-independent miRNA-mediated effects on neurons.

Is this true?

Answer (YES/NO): NO